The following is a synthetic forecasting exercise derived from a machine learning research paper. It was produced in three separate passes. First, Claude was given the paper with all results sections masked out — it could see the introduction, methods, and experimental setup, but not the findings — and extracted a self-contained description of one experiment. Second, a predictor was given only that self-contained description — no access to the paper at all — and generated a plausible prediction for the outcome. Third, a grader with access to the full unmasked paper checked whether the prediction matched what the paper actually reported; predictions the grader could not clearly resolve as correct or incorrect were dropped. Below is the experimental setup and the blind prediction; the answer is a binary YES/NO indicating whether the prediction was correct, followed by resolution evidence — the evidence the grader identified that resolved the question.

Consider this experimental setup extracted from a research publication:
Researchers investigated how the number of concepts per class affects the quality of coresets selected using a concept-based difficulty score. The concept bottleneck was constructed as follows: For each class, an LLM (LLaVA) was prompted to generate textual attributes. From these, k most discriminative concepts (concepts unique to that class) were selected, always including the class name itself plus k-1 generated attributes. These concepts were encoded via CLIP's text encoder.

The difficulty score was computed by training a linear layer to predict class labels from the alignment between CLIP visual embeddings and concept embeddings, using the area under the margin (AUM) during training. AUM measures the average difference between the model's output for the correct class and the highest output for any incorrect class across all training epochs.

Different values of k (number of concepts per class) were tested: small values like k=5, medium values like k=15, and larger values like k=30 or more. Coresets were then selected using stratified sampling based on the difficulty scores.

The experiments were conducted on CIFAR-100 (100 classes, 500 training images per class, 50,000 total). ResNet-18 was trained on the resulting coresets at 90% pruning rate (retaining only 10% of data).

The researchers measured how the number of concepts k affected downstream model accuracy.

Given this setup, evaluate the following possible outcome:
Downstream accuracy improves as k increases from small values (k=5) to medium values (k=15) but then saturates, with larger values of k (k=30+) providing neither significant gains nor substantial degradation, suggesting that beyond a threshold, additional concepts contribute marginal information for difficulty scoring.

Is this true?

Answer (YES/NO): NO